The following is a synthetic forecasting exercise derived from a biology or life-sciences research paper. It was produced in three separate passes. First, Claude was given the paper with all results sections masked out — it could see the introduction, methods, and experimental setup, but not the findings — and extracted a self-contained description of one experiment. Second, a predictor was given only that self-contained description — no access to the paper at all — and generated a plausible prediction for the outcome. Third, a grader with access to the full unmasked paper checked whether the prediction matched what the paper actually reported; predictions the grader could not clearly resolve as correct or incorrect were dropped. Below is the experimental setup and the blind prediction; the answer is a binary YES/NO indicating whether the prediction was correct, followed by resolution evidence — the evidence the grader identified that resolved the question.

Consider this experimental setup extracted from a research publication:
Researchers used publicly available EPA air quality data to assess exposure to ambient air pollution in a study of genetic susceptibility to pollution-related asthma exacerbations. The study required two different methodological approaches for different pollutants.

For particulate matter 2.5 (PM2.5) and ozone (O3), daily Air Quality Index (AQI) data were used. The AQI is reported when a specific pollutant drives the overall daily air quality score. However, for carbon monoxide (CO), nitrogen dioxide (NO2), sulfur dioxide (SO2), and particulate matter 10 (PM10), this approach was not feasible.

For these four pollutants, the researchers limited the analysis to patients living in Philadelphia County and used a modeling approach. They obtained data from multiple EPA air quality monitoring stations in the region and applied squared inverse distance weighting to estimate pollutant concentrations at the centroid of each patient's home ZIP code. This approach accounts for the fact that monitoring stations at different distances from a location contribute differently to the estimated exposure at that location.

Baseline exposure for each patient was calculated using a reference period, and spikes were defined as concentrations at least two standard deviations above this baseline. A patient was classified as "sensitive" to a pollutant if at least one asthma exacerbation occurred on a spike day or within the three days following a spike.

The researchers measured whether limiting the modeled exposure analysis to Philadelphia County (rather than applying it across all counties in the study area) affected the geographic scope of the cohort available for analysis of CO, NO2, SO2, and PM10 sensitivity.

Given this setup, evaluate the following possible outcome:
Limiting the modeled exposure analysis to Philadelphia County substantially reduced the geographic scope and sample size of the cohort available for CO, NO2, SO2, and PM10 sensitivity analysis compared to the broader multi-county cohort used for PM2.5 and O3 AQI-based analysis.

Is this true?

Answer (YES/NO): YES